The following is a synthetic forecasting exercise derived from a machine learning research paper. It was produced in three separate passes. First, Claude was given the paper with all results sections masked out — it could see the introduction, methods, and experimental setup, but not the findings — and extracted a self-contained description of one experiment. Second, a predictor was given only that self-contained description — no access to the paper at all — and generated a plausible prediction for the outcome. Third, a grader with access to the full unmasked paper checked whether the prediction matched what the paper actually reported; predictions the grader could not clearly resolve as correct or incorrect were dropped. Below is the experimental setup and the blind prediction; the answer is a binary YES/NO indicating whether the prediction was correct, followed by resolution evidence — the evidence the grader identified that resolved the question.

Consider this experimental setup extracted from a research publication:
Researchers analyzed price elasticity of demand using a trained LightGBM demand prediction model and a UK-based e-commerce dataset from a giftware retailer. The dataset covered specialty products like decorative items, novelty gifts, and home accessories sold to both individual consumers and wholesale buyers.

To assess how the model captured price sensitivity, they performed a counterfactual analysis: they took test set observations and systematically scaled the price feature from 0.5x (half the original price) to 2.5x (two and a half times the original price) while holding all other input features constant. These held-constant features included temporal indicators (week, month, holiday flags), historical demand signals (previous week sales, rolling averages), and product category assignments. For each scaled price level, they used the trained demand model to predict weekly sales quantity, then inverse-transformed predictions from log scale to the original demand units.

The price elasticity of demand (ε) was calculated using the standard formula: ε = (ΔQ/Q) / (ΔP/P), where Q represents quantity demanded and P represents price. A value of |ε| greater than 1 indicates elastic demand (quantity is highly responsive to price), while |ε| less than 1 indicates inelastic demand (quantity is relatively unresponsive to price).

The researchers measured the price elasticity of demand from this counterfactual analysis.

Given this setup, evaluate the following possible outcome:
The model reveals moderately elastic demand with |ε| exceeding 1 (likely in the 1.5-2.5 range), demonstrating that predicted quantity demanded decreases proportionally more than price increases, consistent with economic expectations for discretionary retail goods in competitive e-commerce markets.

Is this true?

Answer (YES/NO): NO